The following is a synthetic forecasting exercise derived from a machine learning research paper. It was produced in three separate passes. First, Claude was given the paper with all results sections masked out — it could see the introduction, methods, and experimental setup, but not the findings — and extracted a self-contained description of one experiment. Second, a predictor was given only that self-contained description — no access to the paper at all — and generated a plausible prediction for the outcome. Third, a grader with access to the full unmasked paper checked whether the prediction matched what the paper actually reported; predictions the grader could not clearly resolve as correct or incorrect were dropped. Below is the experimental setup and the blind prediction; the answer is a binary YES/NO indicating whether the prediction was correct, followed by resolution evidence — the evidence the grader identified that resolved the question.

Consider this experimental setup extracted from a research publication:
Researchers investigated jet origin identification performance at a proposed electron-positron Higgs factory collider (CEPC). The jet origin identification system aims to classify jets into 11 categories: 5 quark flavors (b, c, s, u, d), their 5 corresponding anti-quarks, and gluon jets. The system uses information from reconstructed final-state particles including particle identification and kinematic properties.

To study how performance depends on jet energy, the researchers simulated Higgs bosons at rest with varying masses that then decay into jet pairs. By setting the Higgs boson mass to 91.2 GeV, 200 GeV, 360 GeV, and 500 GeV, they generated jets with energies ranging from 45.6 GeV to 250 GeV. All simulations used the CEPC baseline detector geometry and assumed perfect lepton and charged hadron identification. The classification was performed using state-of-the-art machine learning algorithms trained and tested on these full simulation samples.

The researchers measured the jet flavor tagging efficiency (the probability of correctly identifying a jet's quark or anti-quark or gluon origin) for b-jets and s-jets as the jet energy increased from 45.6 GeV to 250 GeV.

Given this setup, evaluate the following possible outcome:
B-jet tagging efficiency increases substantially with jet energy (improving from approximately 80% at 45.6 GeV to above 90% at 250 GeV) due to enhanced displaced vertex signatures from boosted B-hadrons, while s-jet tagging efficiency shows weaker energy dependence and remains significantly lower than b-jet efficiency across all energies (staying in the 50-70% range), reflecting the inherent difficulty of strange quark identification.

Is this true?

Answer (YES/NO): NO